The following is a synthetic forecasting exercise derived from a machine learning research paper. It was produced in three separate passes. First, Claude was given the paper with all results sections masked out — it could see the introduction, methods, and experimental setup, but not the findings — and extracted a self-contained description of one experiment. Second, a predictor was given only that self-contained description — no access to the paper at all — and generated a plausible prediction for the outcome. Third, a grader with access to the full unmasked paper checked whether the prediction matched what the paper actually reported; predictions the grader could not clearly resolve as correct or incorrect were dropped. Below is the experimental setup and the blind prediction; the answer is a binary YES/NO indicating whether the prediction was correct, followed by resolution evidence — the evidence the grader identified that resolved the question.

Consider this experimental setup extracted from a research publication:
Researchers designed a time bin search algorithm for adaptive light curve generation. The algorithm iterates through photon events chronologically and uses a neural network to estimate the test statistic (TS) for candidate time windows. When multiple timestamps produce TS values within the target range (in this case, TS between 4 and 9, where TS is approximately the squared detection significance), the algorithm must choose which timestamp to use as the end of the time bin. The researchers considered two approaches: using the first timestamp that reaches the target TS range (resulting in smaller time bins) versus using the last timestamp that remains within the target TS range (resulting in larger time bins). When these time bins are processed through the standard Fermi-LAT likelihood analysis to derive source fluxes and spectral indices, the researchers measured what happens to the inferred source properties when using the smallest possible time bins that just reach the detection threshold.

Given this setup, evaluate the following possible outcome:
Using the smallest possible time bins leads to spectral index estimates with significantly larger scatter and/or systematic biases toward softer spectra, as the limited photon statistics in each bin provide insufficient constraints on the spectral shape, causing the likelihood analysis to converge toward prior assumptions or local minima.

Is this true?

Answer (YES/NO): NO